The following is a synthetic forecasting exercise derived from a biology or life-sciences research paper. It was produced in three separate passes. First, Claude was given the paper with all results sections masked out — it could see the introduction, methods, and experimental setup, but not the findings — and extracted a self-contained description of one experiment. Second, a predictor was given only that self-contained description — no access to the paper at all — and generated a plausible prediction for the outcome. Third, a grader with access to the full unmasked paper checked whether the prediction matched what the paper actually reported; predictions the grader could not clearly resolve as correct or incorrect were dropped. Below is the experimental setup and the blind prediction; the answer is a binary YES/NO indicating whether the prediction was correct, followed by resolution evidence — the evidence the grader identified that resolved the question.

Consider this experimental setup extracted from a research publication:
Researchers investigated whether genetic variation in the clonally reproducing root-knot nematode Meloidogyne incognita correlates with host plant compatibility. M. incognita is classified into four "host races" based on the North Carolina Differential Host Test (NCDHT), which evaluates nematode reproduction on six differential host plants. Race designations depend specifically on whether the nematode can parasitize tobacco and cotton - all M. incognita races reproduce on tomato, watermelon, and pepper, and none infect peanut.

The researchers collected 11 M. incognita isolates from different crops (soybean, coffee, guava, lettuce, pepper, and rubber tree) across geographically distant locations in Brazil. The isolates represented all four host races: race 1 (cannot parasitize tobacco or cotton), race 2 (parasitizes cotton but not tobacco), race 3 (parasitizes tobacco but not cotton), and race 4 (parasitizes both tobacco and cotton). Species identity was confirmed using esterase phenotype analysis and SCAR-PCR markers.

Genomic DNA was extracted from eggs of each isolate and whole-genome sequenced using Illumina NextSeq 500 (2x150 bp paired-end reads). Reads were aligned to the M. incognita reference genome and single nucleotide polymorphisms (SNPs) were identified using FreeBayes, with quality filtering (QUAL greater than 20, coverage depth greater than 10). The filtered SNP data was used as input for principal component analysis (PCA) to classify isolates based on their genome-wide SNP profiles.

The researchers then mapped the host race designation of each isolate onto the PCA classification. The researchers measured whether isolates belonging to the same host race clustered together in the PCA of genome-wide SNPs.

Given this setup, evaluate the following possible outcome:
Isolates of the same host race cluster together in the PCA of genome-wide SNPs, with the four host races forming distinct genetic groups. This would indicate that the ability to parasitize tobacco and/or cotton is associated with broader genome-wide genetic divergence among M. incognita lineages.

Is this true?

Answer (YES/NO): NO